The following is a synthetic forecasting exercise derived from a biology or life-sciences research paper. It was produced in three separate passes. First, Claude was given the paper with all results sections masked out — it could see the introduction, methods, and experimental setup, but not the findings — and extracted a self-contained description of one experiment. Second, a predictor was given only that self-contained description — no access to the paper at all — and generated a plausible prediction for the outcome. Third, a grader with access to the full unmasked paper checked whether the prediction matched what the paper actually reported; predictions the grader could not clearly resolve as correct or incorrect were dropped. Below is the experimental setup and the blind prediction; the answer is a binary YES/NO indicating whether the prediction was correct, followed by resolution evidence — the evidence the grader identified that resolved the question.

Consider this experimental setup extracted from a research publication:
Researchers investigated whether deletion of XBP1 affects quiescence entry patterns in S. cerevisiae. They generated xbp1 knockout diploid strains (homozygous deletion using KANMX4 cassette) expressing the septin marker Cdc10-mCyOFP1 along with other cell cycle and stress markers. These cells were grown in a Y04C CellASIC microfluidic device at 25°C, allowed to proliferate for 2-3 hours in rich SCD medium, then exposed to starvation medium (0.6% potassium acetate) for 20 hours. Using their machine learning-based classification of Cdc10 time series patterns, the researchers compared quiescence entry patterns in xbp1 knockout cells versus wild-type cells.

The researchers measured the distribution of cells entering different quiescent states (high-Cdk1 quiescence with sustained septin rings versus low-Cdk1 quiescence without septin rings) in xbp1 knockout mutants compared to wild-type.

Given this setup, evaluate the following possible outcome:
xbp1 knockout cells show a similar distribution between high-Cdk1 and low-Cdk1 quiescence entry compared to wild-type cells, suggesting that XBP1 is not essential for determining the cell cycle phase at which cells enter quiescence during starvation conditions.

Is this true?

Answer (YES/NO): NO